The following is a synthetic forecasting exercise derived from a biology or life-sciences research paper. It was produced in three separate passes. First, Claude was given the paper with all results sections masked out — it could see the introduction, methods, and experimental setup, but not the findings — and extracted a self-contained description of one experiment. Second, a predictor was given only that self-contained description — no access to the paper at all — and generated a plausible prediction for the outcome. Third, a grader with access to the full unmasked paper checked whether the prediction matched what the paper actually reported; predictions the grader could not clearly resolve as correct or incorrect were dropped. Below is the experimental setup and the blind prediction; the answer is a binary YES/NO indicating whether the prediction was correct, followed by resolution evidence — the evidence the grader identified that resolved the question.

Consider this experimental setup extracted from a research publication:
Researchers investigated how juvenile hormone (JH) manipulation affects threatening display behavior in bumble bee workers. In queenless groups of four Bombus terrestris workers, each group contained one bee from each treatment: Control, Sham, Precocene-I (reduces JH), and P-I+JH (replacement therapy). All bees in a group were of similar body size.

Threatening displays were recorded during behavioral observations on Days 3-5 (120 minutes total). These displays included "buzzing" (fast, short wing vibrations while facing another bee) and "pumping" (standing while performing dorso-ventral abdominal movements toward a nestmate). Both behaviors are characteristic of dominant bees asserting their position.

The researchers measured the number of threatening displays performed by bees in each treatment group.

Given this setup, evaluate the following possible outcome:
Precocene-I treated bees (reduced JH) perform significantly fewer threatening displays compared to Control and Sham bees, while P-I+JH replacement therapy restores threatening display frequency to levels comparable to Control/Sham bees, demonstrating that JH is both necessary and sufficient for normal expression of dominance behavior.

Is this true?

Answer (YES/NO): NO